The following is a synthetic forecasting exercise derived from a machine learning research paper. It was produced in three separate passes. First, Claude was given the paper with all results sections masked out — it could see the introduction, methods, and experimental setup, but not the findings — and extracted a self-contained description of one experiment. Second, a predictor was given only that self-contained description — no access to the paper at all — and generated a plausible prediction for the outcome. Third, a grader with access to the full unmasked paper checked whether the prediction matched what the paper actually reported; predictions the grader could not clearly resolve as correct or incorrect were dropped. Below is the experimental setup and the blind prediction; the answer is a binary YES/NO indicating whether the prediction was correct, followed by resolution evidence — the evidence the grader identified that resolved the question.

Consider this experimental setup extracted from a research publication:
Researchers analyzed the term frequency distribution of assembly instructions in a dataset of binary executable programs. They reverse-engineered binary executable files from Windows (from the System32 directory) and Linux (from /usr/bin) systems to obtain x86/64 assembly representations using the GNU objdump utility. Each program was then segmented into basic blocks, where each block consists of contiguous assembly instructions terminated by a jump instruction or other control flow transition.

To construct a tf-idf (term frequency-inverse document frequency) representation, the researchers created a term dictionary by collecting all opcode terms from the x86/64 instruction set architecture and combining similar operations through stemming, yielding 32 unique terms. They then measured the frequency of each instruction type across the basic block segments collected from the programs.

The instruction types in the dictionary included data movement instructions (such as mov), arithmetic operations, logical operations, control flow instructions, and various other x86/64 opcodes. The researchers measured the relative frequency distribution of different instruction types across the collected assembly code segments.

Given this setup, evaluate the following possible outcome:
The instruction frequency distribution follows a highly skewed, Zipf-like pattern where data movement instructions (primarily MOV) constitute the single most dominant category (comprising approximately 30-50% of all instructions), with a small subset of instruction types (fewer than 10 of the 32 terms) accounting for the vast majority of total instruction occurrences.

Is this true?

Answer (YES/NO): NO